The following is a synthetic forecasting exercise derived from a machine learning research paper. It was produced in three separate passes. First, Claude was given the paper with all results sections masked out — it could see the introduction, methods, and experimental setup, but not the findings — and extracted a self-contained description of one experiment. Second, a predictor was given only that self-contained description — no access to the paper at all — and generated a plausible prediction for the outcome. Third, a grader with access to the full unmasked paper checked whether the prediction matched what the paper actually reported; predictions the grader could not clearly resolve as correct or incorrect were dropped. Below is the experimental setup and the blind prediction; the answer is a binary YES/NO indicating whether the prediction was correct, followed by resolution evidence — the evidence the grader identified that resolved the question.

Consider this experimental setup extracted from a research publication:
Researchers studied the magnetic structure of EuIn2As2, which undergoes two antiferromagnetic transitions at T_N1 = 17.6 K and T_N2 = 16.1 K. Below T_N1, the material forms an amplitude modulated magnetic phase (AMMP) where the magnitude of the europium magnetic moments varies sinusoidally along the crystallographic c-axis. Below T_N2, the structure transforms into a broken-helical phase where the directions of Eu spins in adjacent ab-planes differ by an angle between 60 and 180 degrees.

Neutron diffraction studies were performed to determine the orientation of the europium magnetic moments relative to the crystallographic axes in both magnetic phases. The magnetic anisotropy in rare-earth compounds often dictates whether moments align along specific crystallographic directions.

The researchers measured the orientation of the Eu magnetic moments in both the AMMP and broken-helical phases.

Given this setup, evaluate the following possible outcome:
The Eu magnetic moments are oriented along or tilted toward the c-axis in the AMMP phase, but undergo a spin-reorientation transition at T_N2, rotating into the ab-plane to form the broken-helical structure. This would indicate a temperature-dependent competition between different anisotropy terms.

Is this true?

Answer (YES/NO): NO